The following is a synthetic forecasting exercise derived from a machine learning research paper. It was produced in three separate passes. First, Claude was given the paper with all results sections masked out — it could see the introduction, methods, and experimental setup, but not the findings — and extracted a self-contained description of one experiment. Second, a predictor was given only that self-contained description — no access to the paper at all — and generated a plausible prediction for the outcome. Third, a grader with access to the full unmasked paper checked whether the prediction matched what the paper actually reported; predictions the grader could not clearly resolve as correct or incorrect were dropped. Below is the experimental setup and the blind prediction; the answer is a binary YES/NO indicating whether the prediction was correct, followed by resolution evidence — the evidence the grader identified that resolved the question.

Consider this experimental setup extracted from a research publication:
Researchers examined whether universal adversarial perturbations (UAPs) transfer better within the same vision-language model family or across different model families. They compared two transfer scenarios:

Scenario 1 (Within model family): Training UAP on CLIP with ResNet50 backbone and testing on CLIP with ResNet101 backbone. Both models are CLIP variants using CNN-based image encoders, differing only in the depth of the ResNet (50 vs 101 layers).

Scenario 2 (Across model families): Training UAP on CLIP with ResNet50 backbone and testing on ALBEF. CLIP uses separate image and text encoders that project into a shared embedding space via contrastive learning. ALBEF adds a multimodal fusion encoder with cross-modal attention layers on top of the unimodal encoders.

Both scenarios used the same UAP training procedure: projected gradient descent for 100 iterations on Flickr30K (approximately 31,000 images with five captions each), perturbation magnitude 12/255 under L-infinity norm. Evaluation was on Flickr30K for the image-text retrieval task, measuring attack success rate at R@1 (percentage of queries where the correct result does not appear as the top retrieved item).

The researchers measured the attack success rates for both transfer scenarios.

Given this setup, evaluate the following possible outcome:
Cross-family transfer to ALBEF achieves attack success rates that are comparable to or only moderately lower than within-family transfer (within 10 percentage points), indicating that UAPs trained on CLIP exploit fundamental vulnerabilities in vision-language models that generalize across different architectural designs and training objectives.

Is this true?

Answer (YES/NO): NO